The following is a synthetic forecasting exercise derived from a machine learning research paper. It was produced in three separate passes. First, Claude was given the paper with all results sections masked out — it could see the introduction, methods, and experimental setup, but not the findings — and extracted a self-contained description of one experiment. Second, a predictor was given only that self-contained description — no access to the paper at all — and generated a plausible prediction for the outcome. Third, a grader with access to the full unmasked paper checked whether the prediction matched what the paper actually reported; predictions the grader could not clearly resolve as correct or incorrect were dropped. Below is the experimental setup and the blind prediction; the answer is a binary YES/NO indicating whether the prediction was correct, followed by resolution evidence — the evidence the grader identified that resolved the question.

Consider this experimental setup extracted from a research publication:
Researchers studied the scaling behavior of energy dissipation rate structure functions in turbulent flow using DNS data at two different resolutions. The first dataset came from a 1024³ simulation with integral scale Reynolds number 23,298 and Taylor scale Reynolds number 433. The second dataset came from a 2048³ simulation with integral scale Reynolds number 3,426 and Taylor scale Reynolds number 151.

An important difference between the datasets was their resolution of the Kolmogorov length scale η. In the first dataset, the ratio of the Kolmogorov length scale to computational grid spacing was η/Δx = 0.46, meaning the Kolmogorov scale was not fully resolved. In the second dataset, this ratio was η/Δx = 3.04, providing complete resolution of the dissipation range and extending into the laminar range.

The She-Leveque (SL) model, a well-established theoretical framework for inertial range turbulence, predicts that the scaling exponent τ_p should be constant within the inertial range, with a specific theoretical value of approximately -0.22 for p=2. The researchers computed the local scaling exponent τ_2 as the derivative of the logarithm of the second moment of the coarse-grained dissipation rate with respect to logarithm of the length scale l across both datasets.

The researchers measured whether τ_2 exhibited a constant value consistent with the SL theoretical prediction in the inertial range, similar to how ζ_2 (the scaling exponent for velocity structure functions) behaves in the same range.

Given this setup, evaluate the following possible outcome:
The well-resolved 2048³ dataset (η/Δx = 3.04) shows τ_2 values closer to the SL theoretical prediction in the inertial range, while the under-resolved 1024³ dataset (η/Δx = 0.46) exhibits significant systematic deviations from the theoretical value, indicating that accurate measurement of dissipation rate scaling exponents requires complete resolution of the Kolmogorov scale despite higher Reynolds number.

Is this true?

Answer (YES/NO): NO